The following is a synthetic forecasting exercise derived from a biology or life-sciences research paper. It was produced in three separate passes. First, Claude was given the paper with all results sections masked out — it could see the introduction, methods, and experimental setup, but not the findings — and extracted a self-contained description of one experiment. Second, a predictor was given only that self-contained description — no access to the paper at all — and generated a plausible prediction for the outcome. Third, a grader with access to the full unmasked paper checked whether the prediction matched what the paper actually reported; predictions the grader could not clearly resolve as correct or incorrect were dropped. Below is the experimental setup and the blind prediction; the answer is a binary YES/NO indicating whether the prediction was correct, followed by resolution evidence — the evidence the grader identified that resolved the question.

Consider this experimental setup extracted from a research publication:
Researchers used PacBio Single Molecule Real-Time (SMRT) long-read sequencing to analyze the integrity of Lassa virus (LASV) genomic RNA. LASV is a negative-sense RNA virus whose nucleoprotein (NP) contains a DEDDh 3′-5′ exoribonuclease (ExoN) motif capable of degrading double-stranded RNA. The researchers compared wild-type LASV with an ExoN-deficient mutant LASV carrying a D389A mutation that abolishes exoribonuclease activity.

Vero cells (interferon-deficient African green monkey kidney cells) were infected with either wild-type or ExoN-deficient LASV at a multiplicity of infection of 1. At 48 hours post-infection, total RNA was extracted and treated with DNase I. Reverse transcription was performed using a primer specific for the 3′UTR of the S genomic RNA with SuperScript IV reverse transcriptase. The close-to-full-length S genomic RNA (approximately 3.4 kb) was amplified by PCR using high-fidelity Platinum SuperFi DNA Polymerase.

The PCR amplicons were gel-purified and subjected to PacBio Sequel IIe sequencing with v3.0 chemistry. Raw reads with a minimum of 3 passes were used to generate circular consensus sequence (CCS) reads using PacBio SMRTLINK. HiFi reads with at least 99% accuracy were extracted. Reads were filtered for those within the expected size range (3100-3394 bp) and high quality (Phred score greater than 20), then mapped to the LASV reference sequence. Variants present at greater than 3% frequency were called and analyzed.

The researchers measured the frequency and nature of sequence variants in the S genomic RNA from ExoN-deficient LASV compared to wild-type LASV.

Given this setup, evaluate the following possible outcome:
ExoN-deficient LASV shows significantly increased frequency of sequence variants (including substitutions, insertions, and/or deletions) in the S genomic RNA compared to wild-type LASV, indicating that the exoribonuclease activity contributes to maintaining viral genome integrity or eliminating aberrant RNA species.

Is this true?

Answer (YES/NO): YES